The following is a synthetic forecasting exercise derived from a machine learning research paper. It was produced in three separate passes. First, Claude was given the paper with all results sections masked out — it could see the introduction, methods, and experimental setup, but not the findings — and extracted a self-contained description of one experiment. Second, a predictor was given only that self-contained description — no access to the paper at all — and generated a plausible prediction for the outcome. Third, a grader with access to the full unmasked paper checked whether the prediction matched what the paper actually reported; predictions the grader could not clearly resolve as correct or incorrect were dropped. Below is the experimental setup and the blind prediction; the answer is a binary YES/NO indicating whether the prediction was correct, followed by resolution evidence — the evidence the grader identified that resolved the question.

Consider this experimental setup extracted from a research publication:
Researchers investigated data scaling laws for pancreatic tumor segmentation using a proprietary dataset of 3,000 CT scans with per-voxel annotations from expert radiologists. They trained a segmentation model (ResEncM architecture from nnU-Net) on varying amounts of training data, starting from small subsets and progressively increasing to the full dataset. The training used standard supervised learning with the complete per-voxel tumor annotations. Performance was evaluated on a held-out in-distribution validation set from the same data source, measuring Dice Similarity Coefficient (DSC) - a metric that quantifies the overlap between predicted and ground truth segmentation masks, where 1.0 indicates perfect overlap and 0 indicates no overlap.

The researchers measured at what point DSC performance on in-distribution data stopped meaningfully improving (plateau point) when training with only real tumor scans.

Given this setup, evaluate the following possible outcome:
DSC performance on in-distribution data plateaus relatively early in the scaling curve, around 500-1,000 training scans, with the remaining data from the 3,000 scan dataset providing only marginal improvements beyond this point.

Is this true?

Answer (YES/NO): NO